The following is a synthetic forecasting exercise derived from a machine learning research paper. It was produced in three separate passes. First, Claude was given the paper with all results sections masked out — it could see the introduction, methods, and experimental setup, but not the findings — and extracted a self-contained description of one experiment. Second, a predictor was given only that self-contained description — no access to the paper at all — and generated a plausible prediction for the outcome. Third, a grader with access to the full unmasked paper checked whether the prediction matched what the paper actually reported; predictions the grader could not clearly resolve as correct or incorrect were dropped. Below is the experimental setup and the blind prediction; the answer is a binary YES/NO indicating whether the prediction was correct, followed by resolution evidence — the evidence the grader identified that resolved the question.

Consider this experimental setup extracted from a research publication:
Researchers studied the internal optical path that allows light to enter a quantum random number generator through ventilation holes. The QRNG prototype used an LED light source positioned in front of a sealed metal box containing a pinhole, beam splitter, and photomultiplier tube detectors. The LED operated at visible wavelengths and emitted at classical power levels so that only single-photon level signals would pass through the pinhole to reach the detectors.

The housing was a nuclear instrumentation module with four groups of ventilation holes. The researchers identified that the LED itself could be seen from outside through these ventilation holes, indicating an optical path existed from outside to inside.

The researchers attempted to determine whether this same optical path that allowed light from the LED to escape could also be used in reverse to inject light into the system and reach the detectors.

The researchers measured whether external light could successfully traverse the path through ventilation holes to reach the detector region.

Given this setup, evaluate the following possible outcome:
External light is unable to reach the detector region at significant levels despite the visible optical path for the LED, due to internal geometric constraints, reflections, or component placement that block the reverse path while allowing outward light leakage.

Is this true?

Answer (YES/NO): NO